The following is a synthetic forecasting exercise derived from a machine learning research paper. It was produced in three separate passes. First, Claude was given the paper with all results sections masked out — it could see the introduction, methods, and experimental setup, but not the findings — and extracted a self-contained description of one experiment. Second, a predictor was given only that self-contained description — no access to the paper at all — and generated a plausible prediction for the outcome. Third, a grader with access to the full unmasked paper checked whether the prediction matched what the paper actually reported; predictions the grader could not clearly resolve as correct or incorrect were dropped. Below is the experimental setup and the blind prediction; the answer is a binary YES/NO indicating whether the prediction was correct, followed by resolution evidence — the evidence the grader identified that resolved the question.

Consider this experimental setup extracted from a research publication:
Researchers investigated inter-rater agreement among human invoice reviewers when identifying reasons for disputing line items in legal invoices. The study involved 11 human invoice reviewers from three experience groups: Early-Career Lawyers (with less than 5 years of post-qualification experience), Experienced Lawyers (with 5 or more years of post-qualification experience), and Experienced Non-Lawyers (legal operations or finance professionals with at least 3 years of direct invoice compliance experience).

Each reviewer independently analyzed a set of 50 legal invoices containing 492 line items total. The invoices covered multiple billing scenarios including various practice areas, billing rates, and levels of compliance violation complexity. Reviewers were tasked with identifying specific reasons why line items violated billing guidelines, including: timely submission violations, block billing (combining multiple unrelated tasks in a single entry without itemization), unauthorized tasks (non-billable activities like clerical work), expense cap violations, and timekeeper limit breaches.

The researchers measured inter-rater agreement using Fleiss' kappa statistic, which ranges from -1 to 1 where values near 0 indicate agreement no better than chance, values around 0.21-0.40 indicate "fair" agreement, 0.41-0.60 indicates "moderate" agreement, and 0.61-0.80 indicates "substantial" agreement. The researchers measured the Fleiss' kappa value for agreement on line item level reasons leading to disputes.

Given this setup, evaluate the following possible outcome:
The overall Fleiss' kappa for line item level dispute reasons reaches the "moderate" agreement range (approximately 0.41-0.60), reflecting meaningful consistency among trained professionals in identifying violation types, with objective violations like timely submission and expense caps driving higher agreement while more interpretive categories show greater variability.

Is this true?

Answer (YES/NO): NO